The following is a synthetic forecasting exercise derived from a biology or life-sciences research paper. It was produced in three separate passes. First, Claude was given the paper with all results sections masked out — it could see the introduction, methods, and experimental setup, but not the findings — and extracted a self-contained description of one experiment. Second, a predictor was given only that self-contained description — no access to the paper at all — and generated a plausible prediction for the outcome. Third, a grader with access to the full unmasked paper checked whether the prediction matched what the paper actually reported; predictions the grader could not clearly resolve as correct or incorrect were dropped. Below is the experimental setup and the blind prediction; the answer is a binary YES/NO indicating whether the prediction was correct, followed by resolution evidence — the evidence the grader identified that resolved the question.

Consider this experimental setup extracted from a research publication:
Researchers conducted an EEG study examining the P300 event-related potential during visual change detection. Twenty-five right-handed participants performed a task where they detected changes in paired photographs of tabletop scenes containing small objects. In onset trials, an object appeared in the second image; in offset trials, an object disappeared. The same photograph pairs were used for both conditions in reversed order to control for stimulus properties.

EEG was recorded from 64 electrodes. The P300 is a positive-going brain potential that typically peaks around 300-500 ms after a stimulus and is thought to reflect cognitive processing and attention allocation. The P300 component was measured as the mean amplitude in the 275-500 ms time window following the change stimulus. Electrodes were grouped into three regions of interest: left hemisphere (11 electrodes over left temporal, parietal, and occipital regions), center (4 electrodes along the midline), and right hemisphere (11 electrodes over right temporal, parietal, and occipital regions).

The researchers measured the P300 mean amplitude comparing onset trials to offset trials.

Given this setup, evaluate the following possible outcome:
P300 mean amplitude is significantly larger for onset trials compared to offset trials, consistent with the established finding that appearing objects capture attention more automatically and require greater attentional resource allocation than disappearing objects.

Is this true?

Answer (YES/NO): YES